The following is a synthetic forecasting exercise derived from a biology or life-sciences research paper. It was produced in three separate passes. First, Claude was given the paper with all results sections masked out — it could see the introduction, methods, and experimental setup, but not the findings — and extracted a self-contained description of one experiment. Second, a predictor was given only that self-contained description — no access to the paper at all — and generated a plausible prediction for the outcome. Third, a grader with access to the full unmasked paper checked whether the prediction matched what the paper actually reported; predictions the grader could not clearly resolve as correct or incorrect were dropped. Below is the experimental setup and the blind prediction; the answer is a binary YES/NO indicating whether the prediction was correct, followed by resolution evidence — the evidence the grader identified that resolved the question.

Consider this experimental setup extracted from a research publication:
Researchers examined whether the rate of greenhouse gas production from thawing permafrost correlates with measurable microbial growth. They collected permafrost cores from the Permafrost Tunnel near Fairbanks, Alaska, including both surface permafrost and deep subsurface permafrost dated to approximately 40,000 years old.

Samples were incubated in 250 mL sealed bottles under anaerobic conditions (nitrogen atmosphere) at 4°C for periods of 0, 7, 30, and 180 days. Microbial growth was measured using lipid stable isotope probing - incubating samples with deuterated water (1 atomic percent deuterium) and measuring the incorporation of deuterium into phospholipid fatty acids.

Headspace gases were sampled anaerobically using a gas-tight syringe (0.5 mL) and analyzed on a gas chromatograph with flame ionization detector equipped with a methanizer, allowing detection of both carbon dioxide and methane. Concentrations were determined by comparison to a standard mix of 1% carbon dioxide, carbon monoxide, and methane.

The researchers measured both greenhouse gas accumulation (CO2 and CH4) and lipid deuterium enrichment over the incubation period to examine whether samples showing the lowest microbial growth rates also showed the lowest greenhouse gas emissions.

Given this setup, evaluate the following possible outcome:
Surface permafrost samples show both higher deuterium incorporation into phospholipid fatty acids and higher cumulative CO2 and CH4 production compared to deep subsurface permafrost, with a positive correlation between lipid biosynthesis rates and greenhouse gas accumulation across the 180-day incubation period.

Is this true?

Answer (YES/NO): NO